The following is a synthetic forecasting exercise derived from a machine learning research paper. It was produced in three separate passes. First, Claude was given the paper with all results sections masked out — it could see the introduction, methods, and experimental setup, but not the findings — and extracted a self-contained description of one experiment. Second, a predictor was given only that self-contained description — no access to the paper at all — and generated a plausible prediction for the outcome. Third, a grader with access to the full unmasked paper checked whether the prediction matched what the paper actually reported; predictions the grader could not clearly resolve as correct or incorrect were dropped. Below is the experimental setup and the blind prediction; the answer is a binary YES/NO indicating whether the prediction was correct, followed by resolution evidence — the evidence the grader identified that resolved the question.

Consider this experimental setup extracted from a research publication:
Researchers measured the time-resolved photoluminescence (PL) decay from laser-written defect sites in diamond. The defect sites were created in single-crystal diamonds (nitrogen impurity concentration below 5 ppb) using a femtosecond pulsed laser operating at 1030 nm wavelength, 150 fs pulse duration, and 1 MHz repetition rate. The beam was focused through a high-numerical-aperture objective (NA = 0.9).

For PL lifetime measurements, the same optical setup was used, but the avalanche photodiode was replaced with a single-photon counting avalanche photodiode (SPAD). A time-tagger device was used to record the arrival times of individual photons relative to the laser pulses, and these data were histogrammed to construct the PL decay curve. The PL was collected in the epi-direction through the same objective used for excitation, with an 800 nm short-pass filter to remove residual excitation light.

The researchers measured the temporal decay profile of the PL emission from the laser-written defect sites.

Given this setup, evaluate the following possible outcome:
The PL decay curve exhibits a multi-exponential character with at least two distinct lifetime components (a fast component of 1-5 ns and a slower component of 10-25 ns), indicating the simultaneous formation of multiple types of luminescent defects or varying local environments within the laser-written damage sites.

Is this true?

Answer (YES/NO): NO